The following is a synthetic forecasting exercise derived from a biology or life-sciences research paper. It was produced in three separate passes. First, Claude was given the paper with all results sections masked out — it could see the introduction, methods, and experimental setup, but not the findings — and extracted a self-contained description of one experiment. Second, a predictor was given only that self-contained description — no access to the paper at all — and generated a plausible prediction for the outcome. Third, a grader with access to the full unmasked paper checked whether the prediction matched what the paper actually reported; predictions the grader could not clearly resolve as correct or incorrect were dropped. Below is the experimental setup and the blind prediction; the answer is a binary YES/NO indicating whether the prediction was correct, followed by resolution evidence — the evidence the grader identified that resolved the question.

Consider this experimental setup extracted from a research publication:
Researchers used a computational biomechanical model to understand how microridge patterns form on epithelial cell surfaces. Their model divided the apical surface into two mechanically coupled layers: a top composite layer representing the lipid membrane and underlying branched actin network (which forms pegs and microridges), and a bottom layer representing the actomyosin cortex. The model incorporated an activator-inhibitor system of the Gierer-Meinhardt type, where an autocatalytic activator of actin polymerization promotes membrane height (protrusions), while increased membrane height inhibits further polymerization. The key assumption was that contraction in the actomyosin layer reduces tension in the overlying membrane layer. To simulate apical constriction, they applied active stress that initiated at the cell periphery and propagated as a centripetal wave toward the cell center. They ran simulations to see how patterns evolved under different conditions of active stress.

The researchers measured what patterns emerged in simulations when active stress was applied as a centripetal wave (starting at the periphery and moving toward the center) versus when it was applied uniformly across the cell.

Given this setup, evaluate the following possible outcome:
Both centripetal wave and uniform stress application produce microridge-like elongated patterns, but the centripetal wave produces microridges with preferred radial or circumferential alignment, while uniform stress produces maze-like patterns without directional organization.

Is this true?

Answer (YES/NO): NO